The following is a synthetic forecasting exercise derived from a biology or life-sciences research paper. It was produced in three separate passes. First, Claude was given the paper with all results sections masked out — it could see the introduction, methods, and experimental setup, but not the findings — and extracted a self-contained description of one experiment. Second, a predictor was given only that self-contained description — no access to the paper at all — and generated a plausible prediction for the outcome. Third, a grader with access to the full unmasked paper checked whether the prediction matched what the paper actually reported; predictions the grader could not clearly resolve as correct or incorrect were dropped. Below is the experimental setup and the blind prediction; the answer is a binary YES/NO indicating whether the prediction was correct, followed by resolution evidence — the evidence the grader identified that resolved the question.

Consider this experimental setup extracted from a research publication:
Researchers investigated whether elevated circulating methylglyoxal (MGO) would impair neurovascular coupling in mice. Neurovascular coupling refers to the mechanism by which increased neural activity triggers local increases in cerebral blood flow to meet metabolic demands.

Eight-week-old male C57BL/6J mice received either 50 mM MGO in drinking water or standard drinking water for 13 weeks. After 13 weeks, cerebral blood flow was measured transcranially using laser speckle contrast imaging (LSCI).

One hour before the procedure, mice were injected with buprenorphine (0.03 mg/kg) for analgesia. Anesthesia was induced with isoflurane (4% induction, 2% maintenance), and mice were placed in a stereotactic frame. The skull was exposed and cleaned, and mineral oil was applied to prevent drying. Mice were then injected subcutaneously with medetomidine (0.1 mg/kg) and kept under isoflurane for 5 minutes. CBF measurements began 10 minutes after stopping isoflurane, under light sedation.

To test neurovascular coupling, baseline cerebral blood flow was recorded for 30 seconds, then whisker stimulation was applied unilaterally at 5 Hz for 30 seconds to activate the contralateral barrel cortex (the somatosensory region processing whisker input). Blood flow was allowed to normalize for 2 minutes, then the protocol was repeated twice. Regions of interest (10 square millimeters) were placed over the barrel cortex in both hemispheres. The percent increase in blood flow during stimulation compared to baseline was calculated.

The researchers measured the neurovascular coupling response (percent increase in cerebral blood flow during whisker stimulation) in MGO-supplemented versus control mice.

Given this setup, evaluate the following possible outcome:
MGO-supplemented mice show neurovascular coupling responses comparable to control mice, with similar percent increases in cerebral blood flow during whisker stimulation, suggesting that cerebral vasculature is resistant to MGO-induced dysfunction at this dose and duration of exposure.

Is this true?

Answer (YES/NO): YES